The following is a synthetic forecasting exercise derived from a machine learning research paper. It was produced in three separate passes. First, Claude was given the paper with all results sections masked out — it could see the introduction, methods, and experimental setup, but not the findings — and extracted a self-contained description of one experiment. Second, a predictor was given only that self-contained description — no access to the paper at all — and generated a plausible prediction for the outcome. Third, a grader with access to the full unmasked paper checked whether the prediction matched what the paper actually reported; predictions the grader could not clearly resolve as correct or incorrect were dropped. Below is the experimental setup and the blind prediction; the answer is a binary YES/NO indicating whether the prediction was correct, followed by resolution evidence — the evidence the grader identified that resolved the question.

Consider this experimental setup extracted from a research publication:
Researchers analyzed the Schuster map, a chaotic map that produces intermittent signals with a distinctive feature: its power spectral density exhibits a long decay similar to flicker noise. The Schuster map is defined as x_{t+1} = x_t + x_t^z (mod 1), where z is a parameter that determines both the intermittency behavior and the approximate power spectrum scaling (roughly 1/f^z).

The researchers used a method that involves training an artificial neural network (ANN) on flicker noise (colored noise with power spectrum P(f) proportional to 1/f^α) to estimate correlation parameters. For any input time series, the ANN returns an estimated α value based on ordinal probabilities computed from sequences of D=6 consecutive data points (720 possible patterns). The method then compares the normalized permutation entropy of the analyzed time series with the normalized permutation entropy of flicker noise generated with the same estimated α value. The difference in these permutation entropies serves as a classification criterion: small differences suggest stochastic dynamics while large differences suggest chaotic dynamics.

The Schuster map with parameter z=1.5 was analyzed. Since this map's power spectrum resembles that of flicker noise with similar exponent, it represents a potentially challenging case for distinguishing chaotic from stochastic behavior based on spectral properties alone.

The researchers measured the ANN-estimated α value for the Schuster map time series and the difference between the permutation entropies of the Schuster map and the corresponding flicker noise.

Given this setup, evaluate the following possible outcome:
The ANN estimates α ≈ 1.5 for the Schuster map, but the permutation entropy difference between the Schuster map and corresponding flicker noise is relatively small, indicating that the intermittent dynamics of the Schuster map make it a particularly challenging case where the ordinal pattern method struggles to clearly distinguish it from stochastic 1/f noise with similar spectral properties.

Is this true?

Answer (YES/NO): NO